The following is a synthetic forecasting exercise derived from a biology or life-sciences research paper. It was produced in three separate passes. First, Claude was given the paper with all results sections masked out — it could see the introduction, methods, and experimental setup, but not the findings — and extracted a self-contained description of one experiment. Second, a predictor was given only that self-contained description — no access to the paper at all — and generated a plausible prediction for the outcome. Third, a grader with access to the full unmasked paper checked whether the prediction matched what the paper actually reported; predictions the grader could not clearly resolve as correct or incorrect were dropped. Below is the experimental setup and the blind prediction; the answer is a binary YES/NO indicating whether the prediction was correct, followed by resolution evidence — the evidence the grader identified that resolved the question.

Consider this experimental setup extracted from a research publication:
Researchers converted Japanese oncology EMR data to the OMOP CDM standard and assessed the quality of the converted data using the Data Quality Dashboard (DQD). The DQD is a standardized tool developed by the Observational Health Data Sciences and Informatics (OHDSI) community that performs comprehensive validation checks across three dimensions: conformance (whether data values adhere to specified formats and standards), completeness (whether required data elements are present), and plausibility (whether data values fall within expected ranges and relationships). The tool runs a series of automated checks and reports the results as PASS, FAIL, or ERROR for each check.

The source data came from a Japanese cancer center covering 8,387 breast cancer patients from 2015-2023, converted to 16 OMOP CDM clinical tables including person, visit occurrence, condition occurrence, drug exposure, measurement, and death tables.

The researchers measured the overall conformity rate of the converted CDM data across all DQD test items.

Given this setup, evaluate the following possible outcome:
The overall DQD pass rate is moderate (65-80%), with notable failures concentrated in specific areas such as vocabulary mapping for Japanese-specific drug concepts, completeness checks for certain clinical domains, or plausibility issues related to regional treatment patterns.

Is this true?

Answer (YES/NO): NO